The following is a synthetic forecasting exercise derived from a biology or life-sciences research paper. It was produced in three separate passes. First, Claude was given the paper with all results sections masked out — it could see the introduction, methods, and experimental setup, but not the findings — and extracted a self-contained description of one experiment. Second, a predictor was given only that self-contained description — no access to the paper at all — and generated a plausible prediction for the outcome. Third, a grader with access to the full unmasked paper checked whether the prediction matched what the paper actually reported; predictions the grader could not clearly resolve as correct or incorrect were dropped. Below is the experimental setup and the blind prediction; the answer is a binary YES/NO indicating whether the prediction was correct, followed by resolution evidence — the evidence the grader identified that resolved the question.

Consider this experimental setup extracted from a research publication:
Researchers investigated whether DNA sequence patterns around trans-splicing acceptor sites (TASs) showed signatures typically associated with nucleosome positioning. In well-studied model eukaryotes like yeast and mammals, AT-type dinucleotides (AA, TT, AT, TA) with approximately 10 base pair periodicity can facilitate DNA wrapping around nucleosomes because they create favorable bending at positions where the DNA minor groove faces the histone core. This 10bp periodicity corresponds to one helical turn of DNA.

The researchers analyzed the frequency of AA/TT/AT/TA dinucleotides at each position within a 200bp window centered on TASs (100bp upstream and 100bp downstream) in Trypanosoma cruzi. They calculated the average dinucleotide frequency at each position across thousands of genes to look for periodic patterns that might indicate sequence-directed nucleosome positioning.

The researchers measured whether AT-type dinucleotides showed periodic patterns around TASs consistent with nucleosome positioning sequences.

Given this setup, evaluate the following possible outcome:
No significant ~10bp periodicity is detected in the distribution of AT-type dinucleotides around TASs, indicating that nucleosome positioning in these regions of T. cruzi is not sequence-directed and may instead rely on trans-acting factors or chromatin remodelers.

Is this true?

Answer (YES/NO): NO